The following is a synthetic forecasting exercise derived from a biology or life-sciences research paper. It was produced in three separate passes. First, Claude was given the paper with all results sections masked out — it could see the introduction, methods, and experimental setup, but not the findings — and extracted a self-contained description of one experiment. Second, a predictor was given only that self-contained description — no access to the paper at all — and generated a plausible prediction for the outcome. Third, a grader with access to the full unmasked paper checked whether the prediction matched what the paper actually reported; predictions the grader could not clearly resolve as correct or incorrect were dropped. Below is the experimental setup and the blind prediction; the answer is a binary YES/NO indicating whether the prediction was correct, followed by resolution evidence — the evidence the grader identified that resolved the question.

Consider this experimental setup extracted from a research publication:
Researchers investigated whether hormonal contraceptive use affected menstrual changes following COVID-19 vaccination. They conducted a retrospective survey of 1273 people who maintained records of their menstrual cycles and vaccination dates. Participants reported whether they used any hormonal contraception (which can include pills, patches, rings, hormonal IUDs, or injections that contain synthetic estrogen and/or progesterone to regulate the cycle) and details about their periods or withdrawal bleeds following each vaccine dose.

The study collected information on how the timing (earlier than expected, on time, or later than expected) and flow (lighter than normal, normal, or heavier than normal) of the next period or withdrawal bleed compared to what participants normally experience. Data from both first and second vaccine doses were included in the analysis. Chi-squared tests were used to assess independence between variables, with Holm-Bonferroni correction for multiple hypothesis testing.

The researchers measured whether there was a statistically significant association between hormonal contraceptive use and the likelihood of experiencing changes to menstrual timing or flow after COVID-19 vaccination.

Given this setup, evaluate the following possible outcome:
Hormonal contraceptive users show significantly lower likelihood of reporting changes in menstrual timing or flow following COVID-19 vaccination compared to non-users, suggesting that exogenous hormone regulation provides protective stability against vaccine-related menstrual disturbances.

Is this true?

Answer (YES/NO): NO